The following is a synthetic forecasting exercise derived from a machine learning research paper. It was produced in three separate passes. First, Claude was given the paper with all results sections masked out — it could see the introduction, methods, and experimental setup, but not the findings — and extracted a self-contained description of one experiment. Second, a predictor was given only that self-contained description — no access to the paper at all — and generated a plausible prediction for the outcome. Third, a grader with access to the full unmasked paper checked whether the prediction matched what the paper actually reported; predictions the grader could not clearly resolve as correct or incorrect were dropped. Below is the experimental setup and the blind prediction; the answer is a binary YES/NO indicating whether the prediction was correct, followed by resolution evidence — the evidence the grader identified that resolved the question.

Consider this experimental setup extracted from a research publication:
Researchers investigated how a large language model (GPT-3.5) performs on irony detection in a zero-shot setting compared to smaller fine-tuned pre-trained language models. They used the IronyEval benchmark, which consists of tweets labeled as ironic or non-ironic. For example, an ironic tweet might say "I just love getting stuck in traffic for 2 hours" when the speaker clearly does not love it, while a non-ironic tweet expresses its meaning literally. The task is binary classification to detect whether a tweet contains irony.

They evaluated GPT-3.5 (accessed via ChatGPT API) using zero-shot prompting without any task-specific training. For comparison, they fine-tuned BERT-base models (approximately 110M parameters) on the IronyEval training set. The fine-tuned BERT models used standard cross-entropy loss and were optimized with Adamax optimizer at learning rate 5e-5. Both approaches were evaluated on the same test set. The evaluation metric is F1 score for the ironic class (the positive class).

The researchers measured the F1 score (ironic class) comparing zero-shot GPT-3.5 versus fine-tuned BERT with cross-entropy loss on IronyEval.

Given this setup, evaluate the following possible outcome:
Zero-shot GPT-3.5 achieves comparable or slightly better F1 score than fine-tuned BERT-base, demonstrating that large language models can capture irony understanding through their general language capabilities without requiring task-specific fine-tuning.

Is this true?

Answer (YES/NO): NO